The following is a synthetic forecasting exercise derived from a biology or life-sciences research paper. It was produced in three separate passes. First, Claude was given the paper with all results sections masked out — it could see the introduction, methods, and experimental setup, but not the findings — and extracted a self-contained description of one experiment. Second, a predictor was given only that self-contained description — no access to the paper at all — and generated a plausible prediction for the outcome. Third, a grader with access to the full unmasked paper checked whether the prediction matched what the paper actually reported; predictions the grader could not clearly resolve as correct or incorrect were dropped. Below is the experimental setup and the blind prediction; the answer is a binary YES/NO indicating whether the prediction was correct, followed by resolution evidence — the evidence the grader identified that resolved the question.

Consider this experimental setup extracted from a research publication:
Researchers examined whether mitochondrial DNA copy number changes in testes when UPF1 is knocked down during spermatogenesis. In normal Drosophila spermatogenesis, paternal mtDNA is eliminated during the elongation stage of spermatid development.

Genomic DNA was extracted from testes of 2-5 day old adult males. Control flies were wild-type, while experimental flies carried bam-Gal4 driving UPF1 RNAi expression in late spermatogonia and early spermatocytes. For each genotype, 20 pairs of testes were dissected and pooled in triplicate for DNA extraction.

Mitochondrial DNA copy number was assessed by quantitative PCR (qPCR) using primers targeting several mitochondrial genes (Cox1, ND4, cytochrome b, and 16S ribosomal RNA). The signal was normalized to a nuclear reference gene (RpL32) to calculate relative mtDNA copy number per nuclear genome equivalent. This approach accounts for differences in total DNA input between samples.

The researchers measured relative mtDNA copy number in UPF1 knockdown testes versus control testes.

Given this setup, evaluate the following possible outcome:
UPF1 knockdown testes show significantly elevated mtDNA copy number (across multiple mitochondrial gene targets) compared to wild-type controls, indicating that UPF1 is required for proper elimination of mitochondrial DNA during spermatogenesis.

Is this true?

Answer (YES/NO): YES